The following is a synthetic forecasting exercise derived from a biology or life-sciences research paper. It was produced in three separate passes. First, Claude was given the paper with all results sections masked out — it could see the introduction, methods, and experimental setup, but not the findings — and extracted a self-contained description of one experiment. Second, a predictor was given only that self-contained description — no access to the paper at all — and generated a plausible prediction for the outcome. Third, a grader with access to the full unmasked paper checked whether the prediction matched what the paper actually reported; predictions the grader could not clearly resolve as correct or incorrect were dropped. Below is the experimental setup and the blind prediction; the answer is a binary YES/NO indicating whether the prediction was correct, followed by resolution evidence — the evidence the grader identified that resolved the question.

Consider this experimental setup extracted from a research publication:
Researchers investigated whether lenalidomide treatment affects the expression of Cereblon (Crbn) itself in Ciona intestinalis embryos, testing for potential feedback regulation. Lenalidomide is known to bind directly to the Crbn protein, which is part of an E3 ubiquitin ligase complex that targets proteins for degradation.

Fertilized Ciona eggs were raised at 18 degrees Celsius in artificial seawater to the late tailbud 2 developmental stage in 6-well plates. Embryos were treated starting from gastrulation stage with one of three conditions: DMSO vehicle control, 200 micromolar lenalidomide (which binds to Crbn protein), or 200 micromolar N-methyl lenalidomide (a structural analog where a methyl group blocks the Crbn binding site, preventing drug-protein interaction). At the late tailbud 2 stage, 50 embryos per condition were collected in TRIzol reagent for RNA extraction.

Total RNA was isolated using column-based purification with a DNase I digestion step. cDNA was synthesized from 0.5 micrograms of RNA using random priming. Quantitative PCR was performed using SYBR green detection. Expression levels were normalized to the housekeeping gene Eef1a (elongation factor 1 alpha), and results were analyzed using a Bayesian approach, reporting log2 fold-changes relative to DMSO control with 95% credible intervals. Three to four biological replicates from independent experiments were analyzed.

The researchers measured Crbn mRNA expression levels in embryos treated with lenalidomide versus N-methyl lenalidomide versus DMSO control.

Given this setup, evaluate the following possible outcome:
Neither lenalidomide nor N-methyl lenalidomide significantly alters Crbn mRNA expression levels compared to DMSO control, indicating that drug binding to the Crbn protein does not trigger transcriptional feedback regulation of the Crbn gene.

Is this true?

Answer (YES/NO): NO